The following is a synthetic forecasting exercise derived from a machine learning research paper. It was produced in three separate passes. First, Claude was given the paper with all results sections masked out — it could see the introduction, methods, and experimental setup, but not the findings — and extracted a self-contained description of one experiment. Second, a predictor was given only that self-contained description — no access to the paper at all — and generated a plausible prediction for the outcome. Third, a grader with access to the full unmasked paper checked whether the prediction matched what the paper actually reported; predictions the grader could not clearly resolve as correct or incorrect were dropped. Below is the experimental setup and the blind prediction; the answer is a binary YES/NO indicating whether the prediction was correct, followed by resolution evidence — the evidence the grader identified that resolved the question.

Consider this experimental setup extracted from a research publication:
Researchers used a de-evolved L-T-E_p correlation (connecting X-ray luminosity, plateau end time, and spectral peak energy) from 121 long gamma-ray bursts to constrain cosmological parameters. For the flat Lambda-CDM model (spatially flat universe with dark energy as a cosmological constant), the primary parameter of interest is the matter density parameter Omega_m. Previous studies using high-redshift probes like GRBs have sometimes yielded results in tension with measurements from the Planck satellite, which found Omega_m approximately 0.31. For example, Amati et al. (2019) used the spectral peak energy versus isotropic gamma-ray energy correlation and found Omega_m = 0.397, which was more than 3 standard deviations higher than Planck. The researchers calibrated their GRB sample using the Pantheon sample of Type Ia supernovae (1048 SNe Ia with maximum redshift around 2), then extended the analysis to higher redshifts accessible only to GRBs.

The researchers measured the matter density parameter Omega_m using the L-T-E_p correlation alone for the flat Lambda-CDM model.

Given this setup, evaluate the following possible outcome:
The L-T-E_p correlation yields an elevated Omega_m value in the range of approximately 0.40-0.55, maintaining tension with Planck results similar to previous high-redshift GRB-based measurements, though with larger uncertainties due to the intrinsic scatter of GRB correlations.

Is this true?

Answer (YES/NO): NO